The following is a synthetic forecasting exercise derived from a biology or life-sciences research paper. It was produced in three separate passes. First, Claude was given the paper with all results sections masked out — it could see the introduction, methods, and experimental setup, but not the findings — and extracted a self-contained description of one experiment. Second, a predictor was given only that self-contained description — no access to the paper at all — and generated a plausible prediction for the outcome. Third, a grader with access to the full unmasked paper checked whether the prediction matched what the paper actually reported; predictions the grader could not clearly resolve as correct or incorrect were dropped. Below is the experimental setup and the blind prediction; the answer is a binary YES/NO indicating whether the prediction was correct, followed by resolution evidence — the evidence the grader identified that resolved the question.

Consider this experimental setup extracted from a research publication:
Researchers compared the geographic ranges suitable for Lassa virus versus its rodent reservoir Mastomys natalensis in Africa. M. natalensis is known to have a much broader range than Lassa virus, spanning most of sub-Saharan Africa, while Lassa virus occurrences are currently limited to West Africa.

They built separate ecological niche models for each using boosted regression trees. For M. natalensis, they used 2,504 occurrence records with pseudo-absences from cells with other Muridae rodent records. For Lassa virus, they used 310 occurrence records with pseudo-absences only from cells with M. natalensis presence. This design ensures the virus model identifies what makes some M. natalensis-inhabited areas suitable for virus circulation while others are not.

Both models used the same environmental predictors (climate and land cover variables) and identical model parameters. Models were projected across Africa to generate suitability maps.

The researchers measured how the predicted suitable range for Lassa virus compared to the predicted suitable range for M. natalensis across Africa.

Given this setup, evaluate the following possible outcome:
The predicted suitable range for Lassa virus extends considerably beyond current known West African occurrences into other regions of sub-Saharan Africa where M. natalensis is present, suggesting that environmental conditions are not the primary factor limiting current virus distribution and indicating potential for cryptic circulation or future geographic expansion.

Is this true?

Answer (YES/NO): NO